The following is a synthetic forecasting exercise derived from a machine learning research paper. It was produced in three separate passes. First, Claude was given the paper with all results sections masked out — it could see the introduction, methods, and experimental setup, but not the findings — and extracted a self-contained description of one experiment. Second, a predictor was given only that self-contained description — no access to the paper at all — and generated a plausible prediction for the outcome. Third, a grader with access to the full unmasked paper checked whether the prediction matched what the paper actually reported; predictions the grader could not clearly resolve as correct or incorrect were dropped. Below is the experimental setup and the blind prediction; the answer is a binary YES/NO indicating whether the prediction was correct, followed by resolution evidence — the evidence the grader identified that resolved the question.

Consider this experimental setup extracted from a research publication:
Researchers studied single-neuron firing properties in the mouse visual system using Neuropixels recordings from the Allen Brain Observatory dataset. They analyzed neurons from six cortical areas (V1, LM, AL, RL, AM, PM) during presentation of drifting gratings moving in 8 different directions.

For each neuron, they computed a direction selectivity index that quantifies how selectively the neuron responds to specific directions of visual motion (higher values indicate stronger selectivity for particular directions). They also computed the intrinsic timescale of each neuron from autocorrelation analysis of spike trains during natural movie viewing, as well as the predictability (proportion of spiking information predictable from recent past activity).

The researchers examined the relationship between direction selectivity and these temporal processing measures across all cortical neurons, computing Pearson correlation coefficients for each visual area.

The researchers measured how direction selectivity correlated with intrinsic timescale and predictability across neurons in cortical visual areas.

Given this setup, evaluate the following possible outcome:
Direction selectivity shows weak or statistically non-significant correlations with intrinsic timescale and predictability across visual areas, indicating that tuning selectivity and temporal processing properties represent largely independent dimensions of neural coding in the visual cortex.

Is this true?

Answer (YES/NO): NO